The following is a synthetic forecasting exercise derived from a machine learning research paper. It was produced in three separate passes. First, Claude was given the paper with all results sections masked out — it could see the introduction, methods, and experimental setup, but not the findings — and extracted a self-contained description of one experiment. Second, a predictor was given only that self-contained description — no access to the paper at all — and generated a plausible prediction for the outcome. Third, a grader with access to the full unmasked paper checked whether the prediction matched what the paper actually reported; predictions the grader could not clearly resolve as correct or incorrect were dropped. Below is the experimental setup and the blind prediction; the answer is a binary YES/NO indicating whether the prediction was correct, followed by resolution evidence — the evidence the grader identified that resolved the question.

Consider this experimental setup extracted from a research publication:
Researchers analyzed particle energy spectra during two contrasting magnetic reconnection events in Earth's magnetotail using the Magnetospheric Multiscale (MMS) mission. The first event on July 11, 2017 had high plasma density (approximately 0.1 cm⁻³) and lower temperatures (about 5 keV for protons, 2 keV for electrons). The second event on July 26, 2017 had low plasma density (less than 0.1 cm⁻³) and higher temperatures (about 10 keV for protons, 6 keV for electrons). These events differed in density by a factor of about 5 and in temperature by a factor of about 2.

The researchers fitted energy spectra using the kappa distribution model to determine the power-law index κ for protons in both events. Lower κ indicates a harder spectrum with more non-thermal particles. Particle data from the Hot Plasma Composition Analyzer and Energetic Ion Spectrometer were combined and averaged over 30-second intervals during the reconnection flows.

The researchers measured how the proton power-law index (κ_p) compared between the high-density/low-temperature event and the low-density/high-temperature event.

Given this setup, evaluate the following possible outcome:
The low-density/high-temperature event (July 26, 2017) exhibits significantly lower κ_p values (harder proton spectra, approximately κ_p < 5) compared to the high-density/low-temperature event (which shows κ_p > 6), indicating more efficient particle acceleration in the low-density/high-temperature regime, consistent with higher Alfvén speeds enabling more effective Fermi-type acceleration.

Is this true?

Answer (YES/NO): NO